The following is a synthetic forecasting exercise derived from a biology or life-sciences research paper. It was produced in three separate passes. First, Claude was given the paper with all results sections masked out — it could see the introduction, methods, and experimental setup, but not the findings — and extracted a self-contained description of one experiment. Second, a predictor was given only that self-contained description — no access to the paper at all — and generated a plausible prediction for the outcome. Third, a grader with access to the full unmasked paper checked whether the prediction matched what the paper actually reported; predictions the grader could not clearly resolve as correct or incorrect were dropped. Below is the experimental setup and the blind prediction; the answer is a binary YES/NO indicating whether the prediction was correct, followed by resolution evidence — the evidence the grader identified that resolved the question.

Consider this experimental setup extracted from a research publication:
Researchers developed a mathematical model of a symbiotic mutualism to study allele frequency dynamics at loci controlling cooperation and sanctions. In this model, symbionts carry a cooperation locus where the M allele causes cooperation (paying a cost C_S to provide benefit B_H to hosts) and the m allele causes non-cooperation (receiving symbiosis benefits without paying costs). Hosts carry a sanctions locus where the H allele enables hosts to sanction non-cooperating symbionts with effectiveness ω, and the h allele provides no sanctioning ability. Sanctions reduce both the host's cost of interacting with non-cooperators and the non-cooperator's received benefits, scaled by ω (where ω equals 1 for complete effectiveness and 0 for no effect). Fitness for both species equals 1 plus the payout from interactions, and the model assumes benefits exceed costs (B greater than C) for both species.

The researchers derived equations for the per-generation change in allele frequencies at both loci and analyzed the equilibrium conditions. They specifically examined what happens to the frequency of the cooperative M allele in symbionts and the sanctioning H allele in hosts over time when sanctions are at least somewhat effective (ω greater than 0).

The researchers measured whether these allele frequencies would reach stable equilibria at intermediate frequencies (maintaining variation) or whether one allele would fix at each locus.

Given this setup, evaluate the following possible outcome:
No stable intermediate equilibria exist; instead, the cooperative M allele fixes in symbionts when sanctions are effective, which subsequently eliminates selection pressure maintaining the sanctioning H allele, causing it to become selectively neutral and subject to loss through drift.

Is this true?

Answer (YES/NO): YES